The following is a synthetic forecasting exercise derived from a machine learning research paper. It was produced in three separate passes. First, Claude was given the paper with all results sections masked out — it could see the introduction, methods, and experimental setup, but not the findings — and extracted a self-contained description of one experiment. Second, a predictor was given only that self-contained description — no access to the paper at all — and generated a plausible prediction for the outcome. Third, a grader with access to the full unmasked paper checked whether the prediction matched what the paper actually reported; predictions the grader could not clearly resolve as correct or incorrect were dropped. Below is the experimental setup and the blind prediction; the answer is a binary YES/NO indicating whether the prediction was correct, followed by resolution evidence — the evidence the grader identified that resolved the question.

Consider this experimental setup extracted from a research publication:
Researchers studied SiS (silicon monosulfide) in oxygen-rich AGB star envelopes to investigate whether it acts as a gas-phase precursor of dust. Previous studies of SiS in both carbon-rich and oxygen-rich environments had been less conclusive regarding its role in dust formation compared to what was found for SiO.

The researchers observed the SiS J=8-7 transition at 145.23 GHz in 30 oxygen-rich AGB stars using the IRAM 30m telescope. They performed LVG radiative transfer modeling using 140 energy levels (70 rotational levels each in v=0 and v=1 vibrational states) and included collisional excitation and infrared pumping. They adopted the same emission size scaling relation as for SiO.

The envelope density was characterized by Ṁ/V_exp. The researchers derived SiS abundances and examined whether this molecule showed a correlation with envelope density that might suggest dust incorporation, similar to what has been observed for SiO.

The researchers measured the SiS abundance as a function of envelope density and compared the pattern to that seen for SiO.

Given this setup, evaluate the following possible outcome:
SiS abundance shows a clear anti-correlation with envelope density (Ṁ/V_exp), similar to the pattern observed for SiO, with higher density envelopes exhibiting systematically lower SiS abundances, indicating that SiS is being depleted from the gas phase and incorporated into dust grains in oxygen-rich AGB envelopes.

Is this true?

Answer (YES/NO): NO